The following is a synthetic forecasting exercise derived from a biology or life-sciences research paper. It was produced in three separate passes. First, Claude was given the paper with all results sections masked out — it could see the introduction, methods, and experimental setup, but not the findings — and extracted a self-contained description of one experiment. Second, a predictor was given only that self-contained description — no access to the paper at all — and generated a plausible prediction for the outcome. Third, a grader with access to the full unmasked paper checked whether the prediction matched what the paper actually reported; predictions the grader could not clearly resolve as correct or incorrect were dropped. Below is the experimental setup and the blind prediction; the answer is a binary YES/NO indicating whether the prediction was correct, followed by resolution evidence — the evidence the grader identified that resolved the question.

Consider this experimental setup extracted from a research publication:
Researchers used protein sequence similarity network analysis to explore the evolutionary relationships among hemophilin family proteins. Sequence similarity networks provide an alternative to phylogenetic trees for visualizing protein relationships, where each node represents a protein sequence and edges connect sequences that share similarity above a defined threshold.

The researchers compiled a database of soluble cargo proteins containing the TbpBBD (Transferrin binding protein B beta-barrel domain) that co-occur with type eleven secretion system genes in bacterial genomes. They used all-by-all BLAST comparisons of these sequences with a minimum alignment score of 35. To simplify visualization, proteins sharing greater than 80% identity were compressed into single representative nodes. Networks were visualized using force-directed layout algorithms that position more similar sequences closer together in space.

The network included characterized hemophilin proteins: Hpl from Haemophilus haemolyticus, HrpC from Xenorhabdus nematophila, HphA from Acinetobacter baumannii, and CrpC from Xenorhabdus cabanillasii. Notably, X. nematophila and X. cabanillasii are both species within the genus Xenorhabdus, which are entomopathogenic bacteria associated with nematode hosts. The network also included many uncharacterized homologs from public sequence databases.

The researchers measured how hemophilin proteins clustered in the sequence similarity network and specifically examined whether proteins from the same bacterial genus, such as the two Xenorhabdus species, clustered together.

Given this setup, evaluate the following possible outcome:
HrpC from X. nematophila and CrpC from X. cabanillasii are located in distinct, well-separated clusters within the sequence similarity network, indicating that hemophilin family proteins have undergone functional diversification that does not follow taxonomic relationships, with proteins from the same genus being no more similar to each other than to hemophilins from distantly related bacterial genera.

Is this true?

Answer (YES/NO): YES